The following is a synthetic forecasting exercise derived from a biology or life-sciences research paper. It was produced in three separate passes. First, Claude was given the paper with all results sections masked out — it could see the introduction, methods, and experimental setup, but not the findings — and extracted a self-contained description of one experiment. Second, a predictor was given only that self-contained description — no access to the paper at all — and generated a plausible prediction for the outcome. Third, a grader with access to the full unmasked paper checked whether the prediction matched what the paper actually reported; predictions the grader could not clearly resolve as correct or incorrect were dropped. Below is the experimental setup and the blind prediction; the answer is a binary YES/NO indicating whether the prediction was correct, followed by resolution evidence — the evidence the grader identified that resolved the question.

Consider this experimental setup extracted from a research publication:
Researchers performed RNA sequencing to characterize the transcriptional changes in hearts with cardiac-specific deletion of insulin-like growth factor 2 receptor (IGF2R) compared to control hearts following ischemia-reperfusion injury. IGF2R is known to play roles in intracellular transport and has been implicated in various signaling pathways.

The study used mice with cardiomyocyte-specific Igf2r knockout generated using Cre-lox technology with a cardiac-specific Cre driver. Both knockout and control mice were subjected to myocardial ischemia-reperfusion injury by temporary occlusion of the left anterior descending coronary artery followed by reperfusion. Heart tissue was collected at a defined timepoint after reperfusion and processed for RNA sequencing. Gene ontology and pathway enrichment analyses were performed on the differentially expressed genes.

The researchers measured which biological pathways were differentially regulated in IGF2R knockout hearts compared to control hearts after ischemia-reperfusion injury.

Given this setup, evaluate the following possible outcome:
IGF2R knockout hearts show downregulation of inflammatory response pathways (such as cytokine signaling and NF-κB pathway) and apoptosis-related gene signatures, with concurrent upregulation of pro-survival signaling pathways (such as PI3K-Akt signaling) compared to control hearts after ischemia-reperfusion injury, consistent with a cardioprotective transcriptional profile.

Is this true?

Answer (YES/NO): YES